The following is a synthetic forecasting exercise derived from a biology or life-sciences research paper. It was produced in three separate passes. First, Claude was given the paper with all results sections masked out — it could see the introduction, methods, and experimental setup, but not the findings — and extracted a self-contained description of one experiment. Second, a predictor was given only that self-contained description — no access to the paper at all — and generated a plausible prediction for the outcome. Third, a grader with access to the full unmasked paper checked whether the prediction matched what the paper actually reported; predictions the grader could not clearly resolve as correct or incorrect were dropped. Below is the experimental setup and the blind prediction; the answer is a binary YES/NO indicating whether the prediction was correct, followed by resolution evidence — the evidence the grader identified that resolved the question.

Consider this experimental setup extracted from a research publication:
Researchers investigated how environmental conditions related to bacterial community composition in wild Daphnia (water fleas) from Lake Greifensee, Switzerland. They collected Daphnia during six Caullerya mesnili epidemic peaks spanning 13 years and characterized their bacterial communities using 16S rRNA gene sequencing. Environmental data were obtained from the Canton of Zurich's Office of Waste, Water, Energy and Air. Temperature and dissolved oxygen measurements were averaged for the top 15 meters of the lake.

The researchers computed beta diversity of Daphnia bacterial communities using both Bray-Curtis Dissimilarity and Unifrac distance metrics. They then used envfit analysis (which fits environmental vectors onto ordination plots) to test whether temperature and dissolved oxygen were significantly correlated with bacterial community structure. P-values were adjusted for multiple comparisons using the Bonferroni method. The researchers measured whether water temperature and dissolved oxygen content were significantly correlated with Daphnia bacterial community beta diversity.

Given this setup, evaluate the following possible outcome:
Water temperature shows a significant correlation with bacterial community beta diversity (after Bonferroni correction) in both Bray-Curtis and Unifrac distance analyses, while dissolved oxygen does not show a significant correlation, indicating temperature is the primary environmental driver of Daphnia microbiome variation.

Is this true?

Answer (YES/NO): NO